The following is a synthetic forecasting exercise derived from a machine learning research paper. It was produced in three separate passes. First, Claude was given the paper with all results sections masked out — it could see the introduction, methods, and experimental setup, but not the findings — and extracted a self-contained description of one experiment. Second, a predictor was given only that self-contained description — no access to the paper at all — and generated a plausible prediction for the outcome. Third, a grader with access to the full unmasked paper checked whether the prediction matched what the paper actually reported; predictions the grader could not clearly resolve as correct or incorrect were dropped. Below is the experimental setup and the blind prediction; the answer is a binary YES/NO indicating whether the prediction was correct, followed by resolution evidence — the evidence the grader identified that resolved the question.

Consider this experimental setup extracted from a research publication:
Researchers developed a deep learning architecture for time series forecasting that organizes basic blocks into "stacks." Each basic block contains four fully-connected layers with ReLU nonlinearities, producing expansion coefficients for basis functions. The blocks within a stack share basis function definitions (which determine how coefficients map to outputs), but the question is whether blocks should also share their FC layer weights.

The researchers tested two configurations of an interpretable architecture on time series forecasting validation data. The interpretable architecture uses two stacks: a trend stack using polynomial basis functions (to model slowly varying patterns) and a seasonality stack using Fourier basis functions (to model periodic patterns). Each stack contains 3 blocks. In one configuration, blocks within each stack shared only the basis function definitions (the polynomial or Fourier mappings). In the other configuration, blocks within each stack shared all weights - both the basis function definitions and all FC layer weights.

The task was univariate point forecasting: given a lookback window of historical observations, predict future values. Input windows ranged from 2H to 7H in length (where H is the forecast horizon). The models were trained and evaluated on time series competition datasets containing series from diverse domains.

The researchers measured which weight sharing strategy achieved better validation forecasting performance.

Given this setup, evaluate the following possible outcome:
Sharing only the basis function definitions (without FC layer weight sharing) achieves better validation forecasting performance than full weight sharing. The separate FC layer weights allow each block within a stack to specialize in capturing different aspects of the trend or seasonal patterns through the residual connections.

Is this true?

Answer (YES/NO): NO